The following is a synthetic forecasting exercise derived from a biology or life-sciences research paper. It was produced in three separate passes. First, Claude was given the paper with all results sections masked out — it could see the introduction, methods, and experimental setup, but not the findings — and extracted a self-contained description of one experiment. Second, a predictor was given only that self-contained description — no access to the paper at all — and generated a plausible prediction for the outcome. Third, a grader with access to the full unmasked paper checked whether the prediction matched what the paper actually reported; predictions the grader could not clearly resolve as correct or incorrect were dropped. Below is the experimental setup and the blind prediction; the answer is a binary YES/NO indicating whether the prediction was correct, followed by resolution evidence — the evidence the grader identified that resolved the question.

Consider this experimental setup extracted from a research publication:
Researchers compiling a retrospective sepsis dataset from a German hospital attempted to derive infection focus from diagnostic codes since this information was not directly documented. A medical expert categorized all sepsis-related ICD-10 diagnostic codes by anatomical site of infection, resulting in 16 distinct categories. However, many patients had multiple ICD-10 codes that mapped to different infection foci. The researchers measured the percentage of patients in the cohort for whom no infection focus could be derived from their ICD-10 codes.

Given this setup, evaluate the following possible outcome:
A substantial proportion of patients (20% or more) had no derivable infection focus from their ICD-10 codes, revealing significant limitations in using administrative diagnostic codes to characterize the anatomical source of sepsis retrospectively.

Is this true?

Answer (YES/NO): NO